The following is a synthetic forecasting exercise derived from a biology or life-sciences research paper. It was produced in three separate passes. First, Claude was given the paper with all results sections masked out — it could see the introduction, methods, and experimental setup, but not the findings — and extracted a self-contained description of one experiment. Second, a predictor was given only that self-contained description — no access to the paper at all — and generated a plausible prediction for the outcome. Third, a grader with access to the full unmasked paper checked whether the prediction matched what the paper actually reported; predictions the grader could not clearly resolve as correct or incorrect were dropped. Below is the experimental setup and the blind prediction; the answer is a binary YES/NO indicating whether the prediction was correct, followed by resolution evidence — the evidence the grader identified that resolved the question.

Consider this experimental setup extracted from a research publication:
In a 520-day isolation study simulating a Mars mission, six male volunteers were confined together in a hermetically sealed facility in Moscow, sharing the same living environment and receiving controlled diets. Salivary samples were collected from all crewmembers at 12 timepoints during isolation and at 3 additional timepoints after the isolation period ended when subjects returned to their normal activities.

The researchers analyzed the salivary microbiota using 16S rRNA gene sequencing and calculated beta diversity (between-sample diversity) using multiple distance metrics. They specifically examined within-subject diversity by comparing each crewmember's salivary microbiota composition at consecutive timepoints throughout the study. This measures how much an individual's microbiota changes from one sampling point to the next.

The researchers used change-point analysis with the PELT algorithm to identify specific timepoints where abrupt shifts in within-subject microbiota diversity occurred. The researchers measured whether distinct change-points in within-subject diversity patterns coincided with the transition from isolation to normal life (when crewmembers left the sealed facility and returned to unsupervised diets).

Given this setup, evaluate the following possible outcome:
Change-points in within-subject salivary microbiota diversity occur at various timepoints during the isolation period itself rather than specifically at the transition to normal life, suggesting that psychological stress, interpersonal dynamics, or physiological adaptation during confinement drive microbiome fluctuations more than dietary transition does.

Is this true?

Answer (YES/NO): NO